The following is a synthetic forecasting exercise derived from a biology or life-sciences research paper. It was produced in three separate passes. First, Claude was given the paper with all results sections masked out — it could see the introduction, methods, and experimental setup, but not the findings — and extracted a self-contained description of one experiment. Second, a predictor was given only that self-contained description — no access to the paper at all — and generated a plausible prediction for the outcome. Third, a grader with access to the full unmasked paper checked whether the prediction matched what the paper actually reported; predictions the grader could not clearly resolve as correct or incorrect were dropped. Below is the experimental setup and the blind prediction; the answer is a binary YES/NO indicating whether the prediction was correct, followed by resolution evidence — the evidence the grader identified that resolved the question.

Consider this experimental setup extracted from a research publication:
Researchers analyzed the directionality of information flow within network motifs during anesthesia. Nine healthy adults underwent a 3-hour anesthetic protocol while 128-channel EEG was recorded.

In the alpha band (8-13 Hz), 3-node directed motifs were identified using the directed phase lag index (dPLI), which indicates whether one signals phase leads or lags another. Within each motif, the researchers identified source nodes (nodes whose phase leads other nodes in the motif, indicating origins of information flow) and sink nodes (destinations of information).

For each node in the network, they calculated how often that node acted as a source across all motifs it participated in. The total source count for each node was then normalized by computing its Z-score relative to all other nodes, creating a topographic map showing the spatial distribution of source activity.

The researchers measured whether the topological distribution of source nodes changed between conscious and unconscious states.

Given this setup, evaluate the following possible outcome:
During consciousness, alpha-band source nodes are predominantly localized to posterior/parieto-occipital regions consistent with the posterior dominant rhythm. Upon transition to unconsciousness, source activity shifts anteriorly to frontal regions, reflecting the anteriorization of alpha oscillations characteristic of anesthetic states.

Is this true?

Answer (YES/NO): NO